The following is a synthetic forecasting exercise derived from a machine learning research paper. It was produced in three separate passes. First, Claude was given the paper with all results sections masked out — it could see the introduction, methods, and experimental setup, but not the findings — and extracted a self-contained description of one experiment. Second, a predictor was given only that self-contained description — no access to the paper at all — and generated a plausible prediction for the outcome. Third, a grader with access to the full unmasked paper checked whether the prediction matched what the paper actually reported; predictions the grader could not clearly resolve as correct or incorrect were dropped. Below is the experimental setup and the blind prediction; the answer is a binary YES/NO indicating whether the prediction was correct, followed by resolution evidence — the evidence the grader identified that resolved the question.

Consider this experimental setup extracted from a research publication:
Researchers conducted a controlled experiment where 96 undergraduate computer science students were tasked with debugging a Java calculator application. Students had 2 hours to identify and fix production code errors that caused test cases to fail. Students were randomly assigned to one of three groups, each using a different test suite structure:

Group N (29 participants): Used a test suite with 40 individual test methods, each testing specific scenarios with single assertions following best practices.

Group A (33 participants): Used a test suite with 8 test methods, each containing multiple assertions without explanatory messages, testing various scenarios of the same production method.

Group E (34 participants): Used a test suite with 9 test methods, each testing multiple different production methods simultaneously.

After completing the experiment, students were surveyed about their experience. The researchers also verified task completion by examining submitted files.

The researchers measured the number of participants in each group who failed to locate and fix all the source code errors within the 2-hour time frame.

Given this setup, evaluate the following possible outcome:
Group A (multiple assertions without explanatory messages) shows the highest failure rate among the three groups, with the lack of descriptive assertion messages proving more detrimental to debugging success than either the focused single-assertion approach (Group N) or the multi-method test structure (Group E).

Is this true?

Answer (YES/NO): YES